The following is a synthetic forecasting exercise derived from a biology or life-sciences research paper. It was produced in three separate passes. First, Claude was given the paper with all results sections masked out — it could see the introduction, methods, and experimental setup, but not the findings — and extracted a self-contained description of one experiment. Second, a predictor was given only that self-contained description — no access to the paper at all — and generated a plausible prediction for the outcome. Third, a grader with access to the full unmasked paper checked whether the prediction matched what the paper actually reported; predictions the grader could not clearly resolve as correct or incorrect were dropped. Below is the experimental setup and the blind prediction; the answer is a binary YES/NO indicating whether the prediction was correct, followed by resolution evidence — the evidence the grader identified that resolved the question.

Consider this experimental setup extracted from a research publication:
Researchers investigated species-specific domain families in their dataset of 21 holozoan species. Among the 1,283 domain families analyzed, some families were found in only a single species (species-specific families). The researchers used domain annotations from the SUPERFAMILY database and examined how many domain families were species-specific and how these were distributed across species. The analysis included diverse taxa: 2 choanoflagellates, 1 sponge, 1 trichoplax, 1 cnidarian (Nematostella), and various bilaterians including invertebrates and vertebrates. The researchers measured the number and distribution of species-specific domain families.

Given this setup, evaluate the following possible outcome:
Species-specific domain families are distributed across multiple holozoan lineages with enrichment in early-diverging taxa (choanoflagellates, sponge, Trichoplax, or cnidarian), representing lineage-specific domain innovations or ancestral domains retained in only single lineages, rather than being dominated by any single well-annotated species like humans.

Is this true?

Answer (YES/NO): YES